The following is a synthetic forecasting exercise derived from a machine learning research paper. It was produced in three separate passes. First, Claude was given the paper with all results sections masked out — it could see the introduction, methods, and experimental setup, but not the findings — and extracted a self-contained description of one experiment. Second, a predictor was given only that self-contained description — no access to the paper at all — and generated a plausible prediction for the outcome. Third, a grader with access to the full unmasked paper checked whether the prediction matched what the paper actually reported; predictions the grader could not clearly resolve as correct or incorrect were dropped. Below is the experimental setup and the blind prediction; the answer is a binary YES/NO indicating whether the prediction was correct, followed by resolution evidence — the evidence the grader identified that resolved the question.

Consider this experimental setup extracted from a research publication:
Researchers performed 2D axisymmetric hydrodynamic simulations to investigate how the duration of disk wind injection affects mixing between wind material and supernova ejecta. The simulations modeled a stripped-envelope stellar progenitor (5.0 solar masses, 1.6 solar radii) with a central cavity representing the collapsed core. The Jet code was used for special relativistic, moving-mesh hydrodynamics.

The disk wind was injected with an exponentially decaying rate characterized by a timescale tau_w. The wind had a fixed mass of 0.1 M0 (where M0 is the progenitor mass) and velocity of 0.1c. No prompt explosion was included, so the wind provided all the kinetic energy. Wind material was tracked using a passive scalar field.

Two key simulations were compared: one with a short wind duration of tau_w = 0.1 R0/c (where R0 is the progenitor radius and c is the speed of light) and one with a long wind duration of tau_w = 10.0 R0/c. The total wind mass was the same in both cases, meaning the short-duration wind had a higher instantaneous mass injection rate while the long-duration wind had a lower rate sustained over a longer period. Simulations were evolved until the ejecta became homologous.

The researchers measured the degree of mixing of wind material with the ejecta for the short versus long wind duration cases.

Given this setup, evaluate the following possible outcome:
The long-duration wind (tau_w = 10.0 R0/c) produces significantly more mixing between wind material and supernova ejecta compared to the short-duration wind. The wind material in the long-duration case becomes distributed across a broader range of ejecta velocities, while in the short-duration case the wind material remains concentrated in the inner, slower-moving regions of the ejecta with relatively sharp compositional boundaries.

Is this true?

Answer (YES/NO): YES